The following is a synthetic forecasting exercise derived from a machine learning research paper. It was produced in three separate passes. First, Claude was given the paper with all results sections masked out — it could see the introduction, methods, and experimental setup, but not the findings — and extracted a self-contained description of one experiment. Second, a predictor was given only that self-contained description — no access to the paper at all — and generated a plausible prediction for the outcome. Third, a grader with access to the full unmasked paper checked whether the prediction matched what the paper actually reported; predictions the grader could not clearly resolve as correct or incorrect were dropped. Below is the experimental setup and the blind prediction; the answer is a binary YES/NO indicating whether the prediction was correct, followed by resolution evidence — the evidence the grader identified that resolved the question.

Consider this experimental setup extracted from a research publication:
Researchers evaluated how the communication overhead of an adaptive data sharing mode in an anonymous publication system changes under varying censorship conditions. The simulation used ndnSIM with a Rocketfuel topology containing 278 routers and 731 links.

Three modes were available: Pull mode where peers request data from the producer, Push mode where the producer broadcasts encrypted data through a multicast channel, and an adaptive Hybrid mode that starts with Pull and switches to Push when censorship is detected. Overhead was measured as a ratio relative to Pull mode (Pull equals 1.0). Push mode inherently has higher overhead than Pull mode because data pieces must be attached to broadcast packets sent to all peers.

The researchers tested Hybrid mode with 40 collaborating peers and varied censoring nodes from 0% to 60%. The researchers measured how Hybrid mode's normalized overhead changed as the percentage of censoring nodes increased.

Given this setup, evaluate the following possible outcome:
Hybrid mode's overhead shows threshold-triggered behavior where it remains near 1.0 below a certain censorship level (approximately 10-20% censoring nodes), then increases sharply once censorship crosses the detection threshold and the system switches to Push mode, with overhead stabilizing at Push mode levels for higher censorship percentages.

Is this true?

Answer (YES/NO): NO